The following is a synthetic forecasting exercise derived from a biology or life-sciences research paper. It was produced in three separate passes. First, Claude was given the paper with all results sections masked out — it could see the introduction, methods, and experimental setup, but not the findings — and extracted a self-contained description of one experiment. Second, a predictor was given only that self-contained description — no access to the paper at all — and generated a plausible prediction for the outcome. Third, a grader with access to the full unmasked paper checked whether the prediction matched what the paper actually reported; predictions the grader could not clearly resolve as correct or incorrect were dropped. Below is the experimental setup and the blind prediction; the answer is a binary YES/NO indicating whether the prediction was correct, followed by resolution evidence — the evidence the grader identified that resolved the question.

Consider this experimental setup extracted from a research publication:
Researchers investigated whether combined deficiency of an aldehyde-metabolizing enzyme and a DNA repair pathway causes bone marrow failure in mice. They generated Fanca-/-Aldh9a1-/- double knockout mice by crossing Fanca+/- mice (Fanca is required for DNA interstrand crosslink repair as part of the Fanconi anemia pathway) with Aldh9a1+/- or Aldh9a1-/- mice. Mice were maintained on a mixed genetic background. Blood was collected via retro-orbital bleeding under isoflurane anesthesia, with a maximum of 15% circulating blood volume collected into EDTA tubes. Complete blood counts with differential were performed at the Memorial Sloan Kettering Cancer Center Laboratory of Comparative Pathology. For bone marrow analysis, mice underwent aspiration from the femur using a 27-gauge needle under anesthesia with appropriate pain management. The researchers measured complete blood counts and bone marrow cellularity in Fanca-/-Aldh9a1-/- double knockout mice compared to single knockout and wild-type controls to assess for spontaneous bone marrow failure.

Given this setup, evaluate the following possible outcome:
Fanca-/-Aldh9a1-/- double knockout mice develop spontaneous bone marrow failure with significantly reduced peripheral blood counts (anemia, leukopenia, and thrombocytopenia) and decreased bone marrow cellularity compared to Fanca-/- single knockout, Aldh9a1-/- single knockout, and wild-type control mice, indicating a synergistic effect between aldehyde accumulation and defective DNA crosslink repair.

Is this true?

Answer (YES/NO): NO